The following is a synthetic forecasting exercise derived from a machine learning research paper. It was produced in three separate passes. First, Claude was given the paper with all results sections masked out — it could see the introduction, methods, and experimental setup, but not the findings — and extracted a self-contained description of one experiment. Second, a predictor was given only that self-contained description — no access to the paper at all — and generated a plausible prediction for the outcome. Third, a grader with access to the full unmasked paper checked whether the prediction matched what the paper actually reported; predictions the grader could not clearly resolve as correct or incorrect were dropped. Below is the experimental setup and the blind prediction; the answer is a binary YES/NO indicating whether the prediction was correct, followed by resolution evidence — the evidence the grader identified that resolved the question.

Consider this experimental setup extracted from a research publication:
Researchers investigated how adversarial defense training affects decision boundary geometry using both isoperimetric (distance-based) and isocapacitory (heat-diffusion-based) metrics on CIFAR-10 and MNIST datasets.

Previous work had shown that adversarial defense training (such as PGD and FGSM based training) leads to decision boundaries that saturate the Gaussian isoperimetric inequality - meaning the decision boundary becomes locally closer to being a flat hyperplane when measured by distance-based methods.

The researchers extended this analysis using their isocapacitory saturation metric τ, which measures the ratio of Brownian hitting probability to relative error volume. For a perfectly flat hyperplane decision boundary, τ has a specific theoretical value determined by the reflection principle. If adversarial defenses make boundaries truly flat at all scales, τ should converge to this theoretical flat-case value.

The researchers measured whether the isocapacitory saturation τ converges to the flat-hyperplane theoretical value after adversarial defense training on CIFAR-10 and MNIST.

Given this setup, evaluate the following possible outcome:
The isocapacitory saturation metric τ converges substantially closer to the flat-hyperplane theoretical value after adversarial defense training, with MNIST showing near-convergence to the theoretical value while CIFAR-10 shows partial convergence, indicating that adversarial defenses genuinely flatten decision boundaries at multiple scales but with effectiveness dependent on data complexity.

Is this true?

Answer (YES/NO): NO